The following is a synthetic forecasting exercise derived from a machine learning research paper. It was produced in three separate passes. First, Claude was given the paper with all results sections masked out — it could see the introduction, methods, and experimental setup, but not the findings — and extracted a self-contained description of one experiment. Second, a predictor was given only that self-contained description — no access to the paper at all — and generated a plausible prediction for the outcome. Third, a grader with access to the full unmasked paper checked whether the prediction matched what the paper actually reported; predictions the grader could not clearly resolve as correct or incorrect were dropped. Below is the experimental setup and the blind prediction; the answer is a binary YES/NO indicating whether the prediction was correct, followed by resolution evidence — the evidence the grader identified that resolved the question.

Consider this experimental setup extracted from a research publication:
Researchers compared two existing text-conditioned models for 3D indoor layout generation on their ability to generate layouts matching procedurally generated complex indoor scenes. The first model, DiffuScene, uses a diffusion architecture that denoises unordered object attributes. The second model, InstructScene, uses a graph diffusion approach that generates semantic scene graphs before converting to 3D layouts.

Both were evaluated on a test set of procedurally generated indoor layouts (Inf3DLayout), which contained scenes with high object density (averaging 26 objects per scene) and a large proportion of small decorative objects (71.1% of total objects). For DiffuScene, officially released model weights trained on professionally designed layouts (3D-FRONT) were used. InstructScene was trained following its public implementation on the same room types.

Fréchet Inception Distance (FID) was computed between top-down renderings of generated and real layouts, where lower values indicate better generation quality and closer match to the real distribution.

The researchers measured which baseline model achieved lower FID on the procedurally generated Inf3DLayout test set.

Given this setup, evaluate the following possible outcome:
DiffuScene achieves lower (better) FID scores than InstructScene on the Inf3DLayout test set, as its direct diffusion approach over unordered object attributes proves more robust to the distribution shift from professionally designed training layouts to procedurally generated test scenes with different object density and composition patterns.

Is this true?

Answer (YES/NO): YES